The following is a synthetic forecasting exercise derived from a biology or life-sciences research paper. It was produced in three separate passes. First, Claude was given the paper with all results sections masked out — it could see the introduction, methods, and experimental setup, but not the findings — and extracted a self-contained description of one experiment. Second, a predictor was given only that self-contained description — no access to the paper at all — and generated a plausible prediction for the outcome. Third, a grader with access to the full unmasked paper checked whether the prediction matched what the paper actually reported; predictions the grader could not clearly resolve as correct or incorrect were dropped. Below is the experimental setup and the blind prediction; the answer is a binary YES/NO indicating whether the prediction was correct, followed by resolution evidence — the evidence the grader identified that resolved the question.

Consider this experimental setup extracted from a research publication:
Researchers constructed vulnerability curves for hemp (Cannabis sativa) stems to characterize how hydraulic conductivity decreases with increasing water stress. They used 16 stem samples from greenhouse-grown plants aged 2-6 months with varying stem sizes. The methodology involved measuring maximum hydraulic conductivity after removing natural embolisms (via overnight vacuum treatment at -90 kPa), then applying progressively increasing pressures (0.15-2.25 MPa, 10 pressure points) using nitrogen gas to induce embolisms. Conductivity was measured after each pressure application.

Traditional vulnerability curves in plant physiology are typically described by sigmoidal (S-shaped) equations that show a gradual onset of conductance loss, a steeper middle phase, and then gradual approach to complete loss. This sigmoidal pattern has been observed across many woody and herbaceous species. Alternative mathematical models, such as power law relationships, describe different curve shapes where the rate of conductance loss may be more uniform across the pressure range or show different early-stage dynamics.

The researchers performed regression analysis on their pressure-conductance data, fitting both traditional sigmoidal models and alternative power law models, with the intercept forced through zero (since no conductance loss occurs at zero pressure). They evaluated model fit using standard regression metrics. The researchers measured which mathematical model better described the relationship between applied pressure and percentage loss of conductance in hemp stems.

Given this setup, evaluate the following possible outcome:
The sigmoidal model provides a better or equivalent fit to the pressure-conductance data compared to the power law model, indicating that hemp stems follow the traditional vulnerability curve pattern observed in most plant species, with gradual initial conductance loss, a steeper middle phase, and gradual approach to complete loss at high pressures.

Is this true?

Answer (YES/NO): NO